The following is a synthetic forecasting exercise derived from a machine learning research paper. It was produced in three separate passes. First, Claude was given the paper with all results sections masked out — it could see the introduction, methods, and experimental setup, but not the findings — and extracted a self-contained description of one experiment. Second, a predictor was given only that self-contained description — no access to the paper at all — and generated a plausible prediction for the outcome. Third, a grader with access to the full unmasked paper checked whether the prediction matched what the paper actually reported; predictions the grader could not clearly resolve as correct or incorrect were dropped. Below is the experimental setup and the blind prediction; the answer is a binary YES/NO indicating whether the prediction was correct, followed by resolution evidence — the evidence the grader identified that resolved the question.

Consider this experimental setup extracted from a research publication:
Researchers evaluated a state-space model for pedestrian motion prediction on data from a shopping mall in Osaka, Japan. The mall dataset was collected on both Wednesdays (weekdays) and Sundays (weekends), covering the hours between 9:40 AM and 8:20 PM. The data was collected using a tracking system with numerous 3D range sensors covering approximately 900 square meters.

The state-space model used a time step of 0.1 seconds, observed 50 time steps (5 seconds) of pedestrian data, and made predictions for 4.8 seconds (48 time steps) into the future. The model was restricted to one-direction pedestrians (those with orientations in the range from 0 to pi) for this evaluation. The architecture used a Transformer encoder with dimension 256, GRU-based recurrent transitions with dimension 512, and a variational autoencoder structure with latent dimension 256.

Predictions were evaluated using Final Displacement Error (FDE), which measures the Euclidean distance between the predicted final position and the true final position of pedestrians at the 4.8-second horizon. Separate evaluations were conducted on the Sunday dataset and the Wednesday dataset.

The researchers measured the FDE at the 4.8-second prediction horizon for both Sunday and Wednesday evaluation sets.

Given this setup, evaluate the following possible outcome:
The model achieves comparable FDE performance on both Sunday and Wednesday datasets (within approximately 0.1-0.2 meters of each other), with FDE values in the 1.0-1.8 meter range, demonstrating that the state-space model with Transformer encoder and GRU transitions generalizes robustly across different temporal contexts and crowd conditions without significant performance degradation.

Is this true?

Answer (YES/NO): NO